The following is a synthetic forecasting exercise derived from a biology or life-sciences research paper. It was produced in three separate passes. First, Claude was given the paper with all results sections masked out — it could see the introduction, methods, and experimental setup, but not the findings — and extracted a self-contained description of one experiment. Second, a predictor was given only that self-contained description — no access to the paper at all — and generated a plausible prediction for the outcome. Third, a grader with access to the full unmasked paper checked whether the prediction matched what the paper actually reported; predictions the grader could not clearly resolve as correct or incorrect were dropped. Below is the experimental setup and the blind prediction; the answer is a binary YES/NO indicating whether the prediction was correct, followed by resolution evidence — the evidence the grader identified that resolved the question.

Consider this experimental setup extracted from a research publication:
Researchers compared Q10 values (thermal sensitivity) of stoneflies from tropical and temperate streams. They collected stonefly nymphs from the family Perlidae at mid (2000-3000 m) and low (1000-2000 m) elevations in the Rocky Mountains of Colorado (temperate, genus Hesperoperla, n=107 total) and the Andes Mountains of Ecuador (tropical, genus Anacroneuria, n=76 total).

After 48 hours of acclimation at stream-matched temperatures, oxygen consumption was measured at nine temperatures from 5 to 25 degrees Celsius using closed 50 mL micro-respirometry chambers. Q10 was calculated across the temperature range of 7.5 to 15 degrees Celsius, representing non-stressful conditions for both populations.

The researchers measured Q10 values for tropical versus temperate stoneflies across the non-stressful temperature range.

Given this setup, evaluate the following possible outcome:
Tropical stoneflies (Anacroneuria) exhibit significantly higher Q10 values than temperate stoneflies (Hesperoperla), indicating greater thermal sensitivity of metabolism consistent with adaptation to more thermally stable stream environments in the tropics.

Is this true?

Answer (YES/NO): NO